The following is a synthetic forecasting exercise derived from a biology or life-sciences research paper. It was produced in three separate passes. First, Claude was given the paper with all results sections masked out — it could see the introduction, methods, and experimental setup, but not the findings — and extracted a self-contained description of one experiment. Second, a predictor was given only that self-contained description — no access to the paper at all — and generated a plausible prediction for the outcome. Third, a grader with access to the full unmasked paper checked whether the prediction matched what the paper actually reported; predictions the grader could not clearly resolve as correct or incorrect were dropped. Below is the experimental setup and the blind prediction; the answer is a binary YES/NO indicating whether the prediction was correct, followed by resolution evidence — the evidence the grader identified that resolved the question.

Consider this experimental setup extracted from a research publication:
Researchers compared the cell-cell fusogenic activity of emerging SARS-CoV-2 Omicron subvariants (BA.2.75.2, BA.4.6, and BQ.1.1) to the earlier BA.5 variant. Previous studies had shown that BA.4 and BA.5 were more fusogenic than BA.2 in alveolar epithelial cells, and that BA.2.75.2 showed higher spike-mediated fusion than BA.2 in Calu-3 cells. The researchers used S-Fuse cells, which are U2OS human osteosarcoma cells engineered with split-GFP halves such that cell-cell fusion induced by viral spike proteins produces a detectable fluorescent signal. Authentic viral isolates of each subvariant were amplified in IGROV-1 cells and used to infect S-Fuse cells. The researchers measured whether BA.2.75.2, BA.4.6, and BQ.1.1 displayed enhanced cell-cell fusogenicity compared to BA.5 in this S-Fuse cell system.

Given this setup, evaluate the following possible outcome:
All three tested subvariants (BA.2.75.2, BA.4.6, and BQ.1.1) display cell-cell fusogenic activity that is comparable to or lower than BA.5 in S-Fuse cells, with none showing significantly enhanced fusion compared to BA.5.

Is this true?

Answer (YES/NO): YES